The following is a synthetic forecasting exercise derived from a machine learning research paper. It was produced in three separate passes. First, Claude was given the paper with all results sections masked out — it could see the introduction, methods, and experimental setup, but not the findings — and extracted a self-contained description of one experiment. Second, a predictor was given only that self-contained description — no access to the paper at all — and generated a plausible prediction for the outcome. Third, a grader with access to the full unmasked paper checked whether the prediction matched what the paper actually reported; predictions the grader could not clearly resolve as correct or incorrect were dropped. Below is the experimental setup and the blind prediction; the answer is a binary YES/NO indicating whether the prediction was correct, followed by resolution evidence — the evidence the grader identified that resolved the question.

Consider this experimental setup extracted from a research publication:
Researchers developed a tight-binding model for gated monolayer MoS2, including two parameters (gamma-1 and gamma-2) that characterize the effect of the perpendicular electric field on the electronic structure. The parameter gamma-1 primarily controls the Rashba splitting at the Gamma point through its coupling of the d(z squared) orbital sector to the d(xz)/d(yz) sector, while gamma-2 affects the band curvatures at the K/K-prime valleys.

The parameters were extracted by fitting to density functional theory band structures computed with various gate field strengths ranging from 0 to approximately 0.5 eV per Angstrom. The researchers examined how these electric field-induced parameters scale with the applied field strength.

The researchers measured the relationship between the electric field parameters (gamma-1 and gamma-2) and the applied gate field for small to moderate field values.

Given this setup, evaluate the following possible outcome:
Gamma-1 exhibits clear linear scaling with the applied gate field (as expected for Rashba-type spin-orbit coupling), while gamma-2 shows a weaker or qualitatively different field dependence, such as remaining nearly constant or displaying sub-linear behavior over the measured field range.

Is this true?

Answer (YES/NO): NO